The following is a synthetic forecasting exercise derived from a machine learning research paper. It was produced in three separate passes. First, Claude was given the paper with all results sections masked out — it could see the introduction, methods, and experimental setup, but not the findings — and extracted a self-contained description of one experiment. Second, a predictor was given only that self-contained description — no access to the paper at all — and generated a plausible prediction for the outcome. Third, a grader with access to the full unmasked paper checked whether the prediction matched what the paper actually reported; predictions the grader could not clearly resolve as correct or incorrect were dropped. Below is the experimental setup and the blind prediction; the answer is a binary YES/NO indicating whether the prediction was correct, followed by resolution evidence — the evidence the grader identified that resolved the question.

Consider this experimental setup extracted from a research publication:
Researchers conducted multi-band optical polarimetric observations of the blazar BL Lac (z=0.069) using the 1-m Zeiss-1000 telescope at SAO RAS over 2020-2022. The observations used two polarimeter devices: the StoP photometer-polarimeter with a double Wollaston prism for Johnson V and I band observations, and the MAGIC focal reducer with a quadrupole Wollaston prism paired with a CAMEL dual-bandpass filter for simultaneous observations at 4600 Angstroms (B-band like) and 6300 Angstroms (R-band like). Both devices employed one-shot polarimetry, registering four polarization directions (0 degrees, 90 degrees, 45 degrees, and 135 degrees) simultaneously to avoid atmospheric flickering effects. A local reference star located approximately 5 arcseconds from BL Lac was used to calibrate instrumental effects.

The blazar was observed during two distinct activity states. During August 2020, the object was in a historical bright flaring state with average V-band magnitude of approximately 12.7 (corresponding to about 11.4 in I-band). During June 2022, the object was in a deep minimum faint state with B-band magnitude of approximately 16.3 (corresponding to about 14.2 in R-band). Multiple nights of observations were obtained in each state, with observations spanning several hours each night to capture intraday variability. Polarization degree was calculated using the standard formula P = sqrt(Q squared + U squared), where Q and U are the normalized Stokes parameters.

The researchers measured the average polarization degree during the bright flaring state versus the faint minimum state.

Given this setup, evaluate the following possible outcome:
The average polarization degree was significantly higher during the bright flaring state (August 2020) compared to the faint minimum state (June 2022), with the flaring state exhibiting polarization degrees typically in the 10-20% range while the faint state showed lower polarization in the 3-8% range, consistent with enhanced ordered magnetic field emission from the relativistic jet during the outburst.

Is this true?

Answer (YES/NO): NO